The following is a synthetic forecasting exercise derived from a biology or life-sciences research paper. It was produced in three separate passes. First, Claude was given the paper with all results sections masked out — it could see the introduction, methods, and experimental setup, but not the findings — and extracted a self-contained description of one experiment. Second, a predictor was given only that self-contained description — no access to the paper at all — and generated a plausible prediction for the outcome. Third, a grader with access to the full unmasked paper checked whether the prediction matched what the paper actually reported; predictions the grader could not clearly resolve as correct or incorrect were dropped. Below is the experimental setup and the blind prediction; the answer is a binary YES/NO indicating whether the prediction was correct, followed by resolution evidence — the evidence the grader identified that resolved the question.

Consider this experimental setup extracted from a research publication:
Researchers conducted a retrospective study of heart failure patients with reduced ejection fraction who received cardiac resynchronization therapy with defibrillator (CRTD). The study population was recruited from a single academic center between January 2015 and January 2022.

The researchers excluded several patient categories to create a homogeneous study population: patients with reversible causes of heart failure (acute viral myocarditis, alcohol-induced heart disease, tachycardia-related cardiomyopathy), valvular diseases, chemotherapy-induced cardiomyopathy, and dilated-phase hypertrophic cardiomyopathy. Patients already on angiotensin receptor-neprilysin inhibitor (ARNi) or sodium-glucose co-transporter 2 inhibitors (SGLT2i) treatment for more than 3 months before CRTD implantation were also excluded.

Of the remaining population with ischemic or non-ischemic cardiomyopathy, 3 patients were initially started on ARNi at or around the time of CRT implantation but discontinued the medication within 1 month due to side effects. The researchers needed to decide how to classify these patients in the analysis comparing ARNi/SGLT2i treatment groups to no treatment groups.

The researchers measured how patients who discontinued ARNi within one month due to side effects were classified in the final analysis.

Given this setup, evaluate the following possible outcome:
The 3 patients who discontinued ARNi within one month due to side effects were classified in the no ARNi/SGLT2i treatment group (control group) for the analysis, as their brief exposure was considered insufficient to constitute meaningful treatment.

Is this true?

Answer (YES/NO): YES